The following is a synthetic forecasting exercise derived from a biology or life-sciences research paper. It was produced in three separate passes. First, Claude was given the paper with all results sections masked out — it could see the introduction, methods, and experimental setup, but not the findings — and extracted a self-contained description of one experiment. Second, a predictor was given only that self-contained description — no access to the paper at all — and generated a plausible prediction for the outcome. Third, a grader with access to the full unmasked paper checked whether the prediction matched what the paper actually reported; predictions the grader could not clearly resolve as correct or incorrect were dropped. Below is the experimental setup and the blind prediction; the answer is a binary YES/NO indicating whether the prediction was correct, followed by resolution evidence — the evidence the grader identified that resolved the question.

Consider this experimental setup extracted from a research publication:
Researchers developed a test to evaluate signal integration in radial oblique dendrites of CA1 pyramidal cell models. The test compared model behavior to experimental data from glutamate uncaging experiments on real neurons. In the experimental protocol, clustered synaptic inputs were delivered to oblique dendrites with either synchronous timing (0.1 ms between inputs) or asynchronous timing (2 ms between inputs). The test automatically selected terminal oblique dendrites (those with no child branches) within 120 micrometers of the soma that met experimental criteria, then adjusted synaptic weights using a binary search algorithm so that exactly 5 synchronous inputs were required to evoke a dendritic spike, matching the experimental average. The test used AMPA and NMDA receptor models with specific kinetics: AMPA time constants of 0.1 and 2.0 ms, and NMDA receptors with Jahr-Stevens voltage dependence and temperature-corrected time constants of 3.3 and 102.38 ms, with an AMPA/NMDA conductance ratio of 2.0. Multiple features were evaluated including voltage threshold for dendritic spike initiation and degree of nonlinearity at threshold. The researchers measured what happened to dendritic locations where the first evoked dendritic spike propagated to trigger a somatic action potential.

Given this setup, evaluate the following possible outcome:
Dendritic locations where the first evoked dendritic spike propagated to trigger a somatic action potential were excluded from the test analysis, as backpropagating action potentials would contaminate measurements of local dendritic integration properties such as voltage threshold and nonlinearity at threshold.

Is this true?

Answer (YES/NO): YES